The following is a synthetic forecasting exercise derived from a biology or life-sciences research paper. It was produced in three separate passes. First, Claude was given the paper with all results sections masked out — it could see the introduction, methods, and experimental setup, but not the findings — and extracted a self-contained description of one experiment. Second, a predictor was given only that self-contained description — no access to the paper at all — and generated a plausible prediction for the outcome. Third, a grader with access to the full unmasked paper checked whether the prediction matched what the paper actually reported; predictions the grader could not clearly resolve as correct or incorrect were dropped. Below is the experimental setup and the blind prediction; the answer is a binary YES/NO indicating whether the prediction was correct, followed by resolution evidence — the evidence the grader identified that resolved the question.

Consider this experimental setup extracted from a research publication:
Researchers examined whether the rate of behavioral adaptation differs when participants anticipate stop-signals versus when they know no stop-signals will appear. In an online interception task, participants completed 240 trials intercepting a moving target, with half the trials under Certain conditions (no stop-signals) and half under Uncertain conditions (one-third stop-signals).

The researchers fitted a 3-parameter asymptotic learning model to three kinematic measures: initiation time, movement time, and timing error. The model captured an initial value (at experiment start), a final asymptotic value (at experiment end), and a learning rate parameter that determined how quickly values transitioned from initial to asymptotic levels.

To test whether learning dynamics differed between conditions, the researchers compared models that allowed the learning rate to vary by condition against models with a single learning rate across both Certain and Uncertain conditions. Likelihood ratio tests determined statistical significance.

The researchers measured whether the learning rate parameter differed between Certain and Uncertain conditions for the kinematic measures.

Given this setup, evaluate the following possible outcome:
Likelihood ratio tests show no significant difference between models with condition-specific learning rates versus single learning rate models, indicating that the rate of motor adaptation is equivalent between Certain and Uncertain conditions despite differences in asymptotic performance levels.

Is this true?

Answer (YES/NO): YES